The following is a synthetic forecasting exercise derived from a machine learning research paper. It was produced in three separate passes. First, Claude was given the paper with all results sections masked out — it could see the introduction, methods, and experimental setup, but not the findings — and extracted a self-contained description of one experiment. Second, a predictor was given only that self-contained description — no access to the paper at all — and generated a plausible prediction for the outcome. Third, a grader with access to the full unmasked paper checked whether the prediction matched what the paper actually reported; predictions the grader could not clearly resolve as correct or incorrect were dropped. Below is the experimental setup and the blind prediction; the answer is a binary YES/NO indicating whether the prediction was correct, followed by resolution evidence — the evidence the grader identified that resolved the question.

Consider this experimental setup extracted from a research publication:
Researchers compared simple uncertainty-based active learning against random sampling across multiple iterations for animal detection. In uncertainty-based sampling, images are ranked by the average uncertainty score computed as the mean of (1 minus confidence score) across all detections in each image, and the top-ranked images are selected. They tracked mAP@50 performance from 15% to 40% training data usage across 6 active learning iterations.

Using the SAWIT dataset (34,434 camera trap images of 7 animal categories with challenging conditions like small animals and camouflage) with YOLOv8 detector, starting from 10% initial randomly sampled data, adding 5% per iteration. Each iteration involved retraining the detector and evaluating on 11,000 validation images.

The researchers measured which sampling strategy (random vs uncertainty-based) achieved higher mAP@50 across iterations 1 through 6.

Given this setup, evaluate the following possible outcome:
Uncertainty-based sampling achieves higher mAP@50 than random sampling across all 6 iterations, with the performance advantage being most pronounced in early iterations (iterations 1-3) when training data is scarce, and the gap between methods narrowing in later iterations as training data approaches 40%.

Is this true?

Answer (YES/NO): NO